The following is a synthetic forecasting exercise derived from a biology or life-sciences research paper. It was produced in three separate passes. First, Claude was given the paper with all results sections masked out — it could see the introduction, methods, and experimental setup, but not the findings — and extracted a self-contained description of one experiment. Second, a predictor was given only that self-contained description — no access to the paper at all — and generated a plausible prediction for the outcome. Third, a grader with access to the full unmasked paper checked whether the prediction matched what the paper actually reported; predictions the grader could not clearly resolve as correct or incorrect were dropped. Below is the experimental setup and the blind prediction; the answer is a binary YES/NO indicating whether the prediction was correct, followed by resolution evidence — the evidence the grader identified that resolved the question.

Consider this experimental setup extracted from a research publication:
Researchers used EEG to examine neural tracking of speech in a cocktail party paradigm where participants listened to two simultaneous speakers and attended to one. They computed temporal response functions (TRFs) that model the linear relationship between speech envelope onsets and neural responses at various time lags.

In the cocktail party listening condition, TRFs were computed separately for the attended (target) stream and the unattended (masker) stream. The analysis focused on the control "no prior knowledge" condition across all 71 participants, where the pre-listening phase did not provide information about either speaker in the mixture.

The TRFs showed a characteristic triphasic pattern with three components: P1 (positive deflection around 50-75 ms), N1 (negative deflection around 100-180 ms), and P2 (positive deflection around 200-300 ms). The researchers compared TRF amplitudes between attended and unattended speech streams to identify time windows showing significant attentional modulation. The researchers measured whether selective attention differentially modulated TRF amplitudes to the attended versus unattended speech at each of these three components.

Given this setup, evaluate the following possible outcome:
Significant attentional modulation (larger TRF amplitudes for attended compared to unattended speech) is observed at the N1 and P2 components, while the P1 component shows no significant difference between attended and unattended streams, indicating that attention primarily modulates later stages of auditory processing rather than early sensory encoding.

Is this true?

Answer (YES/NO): NO